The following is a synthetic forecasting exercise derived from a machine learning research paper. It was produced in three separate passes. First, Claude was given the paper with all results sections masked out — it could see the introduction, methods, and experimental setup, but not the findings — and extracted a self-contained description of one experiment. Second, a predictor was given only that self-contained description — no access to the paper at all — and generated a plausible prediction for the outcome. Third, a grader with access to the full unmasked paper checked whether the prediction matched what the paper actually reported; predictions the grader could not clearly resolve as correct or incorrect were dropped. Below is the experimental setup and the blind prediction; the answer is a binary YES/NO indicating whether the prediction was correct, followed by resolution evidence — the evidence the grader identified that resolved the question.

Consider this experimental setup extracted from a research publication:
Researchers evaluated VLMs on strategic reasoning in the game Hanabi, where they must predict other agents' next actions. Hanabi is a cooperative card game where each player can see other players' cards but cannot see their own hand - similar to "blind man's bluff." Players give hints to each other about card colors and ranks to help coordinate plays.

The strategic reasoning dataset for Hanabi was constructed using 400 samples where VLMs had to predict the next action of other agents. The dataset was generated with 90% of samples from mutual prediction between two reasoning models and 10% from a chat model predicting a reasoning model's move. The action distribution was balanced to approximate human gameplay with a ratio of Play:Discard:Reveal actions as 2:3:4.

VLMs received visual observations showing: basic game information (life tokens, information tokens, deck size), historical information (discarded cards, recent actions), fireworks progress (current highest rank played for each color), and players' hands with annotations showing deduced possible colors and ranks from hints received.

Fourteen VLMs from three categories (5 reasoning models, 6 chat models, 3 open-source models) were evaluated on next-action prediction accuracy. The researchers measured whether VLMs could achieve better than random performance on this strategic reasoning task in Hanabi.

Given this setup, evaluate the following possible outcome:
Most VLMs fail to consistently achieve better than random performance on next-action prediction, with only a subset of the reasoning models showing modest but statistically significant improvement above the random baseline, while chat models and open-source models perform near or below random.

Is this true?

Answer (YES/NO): NO